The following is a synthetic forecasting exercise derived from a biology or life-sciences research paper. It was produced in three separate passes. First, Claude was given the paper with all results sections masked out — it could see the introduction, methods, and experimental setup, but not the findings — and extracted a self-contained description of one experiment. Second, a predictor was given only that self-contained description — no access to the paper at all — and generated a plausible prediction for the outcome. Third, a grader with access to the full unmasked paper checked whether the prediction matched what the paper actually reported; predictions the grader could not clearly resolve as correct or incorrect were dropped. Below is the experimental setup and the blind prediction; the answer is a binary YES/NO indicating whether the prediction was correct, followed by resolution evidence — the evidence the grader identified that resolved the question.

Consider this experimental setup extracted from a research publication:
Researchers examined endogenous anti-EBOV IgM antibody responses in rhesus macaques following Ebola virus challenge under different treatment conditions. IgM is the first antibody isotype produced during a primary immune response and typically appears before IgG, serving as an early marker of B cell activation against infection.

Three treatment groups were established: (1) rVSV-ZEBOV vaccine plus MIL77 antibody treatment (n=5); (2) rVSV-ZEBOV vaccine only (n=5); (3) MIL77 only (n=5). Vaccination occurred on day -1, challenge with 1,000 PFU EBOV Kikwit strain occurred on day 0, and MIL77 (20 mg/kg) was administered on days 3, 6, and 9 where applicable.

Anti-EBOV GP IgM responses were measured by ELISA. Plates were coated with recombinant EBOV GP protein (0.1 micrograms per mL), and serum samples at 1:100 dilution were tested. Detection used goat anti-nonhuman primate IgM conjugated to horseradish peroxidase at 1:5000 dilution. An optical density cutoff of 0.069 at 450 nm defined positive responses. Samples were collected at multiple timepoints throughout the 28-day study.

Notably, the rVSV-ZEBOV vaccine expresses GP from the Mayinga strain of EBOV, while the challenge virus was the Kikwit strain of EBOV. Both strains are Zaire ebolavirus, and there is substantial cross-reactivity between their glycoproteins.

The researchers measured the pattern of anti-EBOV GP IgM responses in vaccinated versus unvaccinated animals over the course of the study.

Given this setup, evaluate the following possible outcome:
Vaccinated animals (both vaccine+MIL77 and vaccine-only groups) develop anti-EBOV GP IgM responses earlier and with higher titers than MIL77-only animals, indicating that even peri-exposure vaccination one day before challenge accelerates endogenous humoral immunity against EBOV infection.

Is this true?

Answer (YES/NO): YES